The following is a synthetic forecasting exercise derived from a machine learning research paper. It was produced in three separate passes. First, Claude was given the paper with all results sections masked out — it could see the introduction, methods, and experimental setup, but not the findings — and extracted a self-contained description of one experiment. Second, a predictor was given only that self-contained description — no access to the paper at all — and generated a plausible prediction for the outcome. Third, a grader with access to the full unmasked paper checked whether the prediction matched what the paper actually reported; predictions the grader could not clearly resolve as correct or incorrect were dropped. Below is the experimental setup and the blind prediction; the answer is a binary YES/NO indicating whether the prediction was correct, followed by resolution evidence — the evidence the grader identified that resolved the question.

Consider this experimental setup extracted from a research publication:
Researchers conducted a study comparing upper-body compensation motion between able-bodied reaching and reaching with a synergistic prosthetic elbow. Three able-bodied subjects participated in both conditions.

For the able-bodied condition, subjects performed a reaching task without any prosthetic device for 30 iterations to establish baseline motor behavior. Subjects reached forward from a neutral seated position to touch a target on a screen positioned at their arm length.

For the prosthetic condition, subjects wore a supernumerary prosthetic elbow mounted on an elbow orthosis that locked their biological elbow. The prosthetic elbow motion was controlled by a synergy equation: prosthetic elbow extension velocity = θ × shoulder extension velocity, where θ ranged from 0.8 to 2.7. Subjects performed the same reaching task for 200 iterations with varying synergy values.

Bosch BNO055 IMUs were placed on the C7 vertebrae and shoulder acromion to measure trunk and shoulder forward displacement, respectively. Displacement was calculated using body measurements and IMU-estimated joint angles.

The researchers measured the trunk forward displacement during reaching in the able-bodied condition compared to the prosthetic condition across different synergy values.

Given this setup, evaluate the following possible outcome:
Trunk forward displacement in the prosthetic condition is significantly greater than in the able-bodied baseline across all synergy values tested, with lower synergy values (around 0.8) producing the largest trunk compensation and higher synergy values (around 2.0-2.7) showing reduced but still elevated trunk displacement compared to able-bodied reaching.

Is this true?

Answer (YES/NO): NO